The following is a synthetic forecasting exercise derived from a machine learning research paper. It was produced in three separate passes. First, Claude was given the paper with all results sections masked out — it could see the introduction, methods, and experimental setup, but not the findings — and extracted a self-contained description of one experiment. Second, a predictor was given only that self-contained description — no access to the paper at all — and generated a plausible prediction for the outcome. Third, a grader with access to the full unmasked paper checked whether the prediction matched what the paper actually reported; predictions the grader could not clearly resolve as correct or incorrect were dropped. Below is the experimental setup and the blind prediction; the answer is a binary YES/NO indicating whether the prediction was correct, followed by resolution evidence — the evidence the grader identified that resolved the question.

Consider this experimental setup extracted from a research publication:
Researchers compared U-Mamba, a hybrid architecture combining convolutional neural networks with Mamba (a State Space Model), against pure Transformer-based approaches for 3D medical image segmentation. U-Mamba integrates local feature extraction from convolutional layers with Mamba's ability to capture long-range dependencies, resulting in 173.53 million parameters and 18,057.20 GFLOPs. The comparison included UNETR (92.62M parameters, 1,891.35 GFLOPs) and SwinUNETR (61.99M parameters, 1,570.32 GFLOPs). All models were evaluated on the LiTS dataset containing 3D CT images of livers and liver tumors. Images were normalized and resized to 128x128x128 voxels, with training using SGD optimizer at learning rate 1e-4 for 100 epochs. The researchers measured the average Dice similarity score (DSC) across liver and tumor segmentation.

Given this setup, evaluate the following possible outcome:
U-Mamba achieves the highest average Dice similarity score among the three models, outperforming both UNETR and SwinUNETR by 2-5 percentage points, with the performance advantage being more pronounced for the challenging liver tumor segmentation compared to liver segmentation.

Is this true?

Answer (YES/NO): NO